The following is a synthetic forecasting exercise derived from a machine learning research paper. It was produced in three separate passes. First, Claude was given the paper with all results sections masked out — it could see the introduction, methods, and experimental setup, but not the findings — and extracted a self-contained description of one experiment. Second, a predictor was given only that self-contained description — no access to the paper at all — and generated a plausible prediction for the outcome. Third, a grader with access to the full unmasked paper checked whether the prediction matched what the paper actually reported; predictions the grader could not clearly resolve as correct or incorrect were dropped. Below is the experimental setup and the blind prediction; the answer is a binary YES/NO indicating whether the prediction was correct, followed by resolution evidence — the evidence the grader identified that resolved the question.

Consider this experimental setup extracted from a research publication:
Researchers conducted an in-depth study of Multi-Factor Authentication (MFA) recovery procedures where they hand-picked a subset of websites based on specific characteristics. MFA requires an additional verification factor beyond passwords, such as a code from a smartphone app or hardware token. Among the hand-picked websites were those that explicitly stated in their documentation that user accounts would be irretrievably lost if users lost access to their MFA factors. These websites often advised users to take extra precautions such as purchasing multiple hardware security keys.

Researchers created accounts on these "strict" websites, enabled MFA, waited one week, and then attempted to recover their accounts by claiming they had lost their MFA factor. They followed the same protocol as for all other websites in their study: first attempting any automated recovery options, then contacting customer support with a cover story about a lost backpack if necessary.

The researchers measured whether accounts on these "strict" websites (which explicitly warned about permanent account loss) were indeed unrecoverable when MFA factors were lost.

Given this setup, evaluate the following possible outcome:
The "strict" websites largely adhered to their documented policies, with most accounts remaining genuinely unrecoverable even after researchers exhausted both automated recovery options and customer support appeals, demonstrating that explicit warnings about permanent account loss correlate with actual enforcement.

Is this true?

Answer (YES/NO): NO